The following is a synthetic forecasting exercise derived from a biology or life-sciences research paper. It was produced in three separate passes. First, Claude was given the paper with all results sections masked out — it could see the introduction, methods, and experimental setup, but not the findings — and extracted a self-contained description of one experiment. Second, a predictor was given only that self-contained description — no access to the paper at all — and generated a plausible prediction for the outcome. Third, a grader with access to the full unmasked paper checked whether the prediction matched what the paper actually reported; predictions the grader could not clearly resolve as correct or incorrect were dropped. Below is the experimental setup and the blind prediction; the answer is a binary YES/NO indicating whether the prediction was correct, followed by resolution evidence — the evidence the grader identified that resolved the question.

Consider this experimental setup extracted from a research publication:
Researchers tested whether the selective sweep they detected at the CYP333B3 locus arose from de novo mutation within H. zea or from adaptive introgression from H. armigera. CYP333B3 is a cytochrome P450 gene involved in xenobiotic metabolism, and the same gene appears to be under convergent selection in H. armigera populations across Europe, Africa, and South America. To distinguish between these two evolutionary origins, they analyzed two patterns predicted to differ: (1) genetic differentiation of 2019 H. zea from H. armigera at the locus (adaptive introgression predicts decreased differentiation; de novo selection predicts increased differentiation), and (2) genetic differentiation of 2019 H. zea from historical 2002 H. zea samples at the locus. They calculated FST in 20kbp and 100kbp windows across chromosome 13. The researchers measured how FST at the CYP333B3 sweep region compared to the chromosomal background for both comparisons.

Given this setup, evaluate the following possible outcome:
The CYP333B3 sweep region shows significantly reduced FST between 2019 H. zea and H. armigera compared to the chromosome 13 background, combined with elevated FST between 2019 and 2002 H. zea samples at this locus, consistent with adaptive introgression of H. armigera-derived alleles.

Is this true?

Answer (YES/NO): NO